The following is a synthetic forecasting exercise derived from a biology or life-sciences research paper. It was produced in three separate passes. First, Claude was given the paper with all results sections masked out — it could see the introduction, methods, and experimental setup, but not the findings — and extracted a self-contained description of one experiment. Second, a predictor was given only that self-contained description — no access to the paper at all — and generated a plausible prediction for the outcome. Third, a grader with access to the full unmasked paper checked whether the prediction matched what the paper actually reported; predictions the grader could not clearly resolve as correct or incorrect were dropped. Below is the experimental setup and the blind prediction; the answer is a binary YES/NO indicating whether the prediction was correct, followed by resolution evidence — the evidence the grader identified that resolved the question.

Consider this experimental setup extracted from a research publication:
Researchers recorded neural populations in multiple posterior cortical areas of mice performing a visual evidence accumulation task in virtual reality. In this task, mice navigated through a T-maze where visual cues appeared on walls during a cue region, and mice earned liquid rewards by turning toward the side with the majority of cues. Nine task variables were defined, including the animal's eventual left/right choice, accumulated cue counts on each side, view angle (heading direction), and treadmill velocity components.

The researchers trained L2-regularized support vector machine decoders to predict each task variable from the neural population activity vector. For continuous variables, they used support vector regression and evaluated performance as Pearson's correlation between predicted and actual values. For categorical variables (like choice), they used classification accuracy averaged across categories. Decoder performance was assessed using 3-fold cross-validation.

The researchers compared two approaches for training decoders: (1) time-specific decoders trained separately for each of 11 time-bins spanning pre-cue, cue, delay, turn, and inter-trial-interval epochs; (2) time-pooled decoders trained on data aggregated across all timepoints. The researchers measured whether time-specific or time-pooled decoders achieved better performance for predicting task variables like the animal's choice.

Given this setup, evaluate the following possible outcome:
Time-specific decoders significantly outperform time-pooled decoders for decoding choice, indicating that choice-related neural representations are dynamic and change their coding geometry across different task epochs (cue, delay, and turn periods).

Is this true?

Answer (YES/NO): NO